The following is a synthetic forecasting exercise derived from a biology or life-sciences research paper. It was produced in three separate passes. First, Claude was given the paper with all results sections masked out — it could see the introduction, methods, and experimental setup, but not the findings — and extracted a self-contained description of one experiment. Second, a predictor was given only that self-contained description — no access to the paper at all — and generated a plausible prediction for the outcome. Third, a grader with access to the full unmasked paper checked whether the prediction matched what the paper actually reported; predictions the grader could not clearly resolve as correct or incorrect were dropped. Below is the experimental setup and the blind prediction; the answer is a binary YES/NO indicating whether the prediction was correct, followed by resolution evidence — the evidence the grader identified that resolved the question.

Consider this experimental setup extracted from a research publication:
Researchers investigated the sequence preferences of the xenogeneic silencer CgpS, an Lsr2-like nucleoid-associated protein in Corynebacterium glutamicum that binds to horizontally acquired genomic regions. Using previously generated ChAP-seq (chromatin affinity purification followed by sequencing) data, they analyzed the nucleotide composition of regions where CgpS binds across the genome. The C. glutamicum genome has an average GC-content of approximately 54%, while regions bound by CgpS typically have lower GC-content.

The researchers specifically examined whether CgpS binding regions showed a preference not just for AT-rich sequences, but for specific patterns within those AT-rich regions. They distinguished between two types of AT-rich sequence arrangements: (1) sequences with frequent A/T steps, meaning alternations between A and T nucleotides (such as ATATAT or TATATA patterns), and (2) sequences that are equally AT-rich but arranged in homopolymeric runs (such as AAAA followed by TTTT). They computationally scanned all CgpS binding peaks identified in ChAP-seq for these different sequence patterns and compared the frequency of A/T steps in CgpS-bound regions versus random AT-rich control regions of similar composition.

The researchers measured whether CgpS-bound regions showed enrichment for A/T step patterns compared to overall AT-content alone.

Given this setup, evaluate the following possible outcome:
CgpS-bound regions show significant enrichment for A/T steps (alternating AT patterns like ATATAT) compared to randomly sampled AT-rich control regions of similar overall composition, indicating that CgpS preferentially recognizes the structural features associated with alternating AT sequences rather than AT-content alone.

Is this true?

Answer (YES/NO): YES